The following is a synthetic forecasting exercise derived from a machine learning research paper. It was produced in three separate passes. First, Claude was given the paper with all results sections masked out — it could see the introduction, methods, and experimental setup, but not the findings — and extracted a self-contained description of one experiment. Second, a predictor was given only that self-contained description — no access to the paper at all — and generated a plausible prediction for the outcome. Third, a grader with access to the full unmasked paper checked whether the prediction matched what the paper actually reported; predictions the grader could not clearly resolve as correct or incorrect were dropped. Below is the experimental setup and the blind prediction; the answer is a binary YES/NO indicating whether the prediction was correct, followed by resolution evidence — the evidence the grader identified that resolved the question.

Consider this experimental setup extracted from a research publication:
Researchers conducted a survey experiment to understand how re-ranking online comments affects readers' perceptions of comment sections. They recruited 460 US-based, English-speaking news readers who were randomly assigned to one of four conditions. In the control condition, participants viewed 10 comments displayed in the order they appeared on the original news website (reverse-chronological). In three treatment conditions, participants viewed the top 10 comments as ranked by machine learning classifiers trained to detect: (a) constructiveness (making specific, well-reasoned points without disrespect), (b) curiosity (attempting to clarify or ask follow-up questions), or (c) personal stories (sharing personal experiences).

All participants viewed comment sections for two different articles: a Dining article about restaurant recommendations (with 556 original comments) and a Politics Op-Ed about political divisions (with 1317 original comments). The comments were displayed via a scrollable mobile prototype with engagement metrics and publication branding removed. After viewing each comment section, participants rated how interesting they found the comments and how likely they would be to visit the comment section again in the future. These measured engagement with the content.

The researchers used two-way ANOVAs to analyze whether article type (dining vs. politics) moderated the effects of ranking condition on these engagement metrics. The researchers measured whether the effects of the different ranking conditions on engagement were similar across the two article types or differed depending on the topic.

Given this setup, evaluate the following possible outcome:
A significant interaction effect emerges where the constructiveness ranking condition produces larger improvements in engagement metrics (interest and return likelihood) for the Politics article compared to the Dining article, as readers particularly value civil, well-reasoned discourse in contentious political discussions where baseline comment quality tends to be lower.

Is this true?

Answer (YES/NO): NO